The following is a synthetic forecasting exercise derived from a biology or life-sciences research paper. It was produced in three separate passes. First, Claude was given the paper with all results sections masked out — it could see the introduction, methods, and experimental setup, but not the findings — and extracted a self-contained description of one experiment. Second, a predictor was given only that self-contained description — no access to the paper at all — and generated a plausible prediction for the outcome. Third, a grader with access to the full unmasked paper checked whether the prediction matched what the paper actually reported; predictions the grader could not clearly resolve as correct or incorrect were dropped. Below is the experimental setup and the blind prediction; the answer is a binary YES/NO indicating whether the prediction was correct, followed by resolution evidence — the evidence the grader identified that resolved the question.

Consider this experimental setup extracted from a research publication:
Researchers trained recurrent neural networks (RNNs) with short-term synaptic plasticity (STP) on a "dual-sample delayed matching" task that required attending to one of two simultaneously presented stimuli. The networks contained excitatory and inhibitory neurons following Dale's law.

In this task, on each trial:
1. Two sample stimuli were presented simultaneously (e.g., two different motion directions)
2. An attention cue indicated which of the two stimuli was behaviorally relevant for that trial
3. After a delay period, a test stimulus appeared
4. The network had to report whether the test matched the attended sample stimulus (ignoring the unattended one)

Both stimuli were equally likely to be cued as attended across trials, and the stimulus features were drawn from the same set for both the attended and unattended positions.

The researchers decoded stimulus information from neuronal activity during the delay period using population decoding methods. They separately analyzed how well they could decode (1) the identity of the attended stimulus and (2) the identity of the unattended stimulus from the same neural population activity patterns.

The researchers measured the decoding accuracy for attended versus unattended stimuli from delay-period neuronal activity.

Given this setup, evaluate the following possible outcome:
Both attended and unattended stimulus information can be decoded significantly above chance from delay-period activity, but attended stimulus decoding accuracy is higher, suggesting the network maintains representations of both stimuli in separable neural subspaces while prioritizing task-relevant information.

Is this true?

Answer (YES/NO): NO